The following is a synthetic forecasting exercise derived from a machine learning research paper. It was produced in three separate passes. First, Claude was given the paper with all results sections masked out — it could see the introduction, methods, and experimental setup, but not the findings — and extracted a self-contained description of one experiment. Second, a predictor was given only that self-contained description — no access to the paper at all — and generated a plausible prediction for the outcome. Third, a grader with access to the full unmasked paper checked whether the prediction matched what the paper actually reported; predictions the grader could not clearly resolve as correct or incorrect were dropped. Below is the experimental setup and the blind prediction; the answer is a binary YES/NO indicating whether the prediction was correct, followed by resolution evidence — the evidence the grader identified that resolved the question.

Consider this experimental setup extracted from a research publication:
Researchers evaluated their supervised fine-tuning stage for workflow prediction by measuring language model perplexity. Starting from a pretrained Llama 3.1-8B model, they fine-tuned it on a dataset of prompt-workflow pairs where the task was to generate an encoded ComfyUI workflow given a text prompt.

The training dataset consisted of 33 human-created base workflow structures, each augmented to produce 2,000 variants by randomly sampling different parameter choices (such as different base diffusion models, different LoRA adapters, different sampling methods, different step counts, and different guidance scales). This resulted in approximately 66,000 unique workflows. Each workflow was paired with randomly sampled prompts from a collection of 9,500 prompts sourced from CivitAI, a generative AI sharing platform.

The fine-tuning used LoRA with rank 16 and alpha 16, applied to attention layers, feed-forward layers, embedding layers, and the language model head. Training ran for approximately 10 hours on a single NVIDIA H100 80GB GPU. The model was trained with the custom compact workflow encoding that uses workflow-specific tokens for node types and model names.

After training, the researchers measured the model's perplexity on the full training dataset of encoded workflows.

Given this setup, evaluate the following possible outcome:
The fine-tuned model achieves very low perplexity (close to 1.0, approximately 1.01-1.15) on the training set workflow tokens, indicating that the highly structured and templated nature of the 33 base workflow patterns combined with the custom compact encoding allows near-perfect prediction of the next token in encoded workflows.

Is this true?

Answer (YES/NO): NO